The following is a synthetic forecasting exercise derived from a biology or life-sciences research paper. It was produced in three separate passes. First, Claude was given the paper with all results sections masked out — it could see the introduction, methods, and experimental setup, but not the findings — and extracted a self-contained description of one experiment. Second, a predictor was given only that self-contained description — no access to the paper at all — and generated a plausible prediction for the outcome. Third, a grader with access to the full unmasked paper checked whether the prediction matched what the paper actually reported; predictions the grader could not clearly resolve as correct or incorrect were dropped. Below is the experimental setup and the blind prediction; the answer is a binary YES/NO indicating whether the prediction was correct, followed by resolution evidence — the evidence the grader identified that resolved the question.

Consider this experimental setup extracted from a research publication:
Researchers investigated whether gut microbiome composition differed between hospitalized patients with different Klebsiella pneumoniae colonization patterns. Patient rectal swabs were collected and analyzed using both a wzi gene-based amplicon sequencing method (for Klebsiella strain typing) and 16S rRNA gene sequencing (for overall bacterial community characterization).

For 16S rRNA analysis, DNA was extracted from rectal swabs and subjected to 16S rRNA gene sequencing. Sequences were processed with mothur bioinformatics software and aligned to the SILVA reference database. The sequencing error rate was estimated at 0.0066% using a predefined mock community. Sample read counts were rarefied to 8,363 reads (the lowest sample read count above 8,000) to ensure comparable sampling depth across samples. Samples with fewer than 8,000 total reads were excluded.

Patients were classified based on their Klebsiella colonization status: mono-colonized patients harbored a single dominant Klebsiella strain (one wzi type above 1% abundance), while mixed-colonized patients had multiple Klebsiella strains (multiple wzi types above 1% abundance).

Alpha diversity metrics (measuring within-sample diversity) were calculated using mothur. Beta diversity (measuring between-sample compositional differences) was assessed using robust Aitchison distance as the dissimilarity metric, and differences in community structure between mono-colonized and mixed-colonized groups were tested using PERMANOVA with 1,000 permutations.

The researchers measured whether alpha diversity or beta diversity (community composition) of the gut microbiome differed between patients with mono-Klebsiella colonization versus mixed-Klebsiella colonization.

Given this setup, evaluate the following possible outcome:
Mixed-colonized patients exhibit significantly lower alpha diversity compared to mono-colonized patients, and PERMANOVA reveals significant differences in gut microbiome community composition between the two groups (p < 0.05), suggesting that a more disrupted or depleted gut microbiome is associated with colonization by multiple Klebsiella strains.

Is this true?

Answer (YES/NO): NO